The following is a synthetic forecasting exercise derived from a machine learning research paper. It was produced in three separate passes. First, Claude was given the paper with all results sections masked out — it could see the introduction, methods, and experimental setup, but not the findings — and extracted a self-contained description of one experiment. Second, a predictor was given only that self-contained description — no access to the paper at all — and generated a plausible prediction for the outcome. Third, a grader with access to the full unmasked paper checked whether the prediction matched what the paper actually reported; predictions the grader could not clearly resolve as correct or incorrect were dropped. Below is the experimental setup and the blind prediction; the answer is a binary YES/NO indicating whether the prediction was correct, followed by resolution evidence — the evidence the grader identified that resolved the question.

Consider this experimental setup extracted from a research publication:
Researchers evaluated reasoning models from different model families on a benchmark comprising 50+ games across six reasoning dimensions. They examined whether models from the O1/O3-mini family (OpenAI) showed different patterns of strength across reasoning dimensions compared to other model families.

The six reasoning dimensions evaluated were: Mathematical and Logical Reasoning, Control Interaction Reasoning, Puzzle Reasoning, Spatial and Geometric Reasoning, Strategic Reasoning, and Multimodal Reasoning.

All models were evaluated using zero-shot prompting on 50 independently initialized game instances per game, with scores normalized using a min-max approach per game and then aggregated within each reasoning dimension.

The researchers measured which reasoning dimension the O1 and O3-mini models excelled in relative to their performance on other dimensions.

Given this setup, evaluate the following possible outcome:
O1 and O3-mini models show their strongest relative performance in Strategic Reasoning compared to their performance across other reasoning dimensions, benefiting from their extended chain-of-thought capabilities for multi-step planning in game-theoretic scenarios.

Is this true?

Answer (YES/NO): NO